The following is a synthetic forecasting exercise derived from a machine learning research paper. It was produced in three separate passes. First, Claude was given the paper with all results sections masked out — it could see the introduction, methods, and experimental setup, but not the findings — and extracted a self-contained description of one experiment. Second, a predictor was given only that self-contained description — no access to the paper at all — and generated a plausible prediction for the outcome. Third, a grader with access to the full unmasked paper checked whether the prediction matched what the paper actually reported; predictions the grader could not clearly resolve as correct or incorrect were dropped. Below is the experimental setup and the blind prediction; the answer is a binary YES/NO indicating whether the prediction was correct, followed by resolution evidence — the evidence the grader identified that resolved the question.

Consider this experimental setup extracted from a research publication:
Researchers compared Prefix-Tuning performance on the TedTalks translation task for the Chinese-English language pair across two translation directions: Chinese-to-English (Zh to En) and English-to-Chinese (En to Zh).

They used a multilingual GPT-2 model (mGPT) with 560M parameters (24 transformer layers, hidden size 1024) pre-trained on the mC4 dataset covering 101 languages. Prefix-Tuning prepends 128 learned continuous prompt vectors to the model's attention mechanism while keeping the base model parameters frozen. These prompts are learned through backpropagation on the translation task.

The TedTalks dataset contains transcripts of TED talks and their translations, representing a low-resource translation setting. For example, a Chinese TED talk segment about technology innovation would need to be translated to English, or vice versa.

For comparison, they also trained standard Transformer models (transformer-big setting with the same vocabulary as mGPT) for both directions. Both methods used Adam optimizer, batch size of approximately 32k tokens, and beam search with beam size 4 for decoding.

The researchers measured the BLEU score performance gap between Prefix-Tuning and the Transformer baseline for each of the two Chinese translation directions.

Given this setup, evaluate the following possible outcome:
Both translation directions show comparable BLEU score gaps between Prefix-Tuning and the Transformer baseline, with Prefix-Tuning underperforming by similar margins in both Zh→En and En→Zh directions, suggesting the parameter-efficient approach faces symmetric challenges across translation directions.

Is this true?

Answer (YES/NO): NO